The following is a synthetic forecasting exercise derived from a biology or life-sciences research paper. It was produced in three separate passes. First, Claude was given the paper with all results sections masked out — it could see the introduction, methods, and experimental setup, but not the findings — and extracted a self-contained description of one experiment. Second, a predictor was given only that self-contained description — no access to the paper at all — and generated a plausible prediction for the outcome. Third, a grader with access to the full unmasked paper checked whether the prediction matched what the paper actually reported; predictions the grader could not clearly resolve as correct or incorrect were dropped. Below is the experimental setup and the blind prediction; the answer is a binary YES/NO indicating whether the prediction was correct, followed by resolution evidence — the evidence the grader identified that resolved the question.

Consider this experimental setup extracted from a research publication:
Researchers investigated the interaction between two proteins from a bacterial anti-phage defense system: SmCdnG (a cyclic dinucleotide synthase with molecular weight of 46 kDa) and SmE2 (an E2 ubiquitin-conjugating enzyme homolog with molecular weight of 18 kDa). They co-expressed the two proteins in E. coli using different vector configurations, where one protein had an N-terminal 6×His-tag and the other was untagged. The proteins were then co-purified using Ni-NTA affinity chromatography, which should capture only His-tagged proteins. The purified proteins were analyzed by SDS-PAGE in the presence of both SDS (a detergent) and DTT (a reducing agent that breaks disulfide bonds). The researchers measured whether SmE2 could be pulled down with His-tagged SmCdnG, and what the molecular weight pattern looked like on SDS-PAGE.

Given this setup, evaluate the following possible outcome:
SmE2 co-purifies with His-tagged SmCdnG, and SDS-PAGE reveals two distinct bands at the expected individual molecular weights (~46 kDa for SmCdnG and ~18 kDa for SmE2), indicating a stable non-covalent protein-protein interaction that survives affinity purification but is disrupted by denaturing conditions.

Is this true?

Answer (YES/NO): NO